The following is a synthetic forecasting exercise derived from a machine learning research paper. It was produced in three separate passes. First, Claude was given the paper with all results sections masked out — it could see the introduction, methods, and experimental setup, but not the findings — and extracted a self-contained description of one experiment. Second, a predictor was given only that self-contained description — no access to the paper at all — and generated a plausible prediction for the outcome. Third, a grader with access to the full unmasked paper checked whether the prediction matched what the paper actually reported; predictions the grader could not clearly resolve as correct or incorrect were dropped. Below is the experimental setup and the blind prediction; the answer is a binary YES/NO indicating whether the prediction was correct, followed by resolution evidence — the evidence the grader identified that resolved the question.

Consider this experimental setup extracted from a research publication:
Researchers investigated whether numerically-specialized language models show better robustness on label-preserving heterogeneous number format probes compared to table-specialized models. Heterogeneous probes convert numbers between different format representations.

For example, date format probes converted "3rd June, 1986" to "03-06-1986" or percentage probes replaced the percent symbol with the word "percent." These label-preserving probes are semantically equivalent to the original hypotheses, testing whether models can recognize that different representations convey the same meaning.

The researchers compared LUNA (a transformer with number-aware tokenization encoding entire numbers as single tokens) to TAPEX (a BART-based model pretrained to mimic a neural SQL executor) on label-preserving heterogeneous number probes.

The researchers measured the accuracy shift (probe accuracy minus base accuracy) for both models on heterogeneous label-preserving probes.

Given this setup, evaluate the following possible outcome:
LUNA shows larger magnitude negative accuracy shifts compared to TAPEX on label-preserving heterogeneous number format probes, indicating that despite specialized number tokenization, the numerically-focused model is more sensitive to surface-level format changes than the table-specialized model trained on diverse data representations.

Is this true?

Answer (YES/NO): YES